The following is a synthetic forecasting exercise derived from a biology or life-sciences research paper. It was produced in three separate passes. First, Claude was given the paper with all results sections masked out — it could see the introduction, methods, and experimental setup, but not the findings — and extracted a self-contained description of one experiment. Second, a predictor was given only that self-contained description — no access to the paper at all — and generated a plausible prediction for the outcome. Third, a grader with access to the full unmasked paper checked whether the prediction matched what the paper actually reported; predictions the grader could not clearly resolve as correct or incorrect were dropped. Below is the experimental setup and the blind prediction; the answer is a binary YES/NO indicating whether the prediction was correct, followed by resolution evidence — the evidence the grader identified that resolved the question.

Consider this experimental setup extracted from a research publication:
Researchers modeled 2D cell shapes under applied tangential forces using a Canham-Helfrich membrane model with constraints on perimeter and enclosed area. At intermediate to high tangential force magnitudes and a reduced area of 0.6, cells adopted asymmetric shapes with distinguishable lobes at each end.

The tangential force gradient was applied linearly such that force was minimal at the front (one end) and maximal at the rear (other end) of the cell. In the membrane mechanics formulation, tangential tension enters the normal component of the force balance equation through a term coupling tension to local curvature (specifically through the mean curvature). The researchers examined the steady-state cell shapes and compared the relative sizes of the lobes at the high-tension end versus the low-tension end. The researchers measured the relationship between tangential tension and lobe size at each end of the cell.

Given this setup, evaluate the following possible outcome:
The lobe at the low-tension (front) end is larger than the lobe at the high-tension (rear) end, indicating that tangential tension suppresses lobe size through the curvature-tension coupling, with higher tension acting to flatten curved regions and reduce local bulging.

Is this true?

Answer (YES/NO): YES